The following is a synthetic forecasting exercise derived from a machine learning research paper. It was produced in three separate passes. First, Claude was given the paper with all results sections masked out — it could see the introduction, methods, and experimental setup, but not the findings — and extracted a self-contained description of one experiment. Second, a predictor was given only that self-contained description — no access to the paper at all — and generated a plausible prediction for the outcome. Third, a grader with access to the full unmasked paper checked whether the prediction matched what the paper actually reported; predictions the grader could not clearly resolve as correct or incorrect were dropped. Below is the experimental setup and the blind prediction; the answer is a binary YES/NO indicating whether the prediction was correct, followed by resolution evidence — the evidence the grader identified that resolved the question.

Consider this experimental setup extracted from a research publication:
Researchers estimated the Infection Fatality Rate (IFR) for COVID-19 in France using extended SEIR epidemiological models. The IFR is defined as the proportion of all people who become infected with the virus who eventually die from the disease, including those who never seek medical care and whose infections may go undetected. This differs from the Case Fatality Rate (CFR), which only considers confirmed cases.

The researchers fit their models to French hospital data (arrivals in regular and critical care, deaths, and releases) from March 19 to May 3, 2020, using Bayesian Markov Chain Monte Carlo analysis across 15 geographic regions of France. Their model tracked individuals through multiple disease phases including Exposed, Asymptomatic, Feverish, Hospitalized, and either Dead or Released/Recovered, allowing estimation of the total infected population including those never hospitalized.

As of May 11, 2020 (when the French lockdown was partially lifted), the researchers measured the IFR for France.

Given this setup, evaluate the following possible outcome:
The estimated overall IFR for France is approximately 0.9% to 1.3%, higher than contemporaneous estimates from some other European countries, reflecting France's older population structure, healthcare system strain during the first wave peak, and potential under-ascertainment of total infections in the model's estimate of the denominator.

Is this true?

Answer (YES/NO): NO